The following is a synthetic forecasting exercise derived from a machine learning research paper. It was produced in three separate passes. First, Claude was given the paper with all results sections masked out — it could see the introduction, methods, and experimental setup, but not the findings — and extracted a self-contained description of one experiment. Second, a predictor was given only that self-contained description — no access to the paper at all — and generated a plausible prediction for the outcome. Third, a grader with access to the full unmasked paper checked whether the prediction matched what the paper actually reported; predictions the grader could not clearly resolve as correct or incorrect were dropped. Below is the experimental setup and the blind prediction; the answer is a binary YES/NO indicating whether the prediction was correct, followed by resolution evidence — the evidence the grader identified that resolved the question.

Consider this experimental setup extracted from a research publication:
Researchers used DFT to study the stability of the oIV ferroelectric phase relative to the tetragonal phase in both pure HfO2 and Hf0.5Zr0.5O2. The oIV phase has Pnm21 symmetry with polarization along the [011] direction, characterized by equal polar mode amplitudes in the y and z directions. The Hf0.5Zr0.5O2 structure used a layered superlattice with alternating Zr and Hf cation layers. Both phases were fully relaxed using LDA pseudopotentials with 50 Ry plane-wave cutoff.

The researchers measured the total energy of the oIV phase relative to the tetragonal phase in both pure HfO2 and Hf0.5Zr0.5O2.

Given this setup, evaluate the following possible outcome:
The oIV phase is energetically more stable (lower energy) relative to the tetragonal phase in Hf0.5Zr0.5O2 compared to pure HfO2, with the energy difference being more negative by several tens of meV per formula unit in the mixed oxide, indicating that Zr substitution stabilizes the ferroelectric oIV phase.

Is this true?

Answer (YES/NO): NO